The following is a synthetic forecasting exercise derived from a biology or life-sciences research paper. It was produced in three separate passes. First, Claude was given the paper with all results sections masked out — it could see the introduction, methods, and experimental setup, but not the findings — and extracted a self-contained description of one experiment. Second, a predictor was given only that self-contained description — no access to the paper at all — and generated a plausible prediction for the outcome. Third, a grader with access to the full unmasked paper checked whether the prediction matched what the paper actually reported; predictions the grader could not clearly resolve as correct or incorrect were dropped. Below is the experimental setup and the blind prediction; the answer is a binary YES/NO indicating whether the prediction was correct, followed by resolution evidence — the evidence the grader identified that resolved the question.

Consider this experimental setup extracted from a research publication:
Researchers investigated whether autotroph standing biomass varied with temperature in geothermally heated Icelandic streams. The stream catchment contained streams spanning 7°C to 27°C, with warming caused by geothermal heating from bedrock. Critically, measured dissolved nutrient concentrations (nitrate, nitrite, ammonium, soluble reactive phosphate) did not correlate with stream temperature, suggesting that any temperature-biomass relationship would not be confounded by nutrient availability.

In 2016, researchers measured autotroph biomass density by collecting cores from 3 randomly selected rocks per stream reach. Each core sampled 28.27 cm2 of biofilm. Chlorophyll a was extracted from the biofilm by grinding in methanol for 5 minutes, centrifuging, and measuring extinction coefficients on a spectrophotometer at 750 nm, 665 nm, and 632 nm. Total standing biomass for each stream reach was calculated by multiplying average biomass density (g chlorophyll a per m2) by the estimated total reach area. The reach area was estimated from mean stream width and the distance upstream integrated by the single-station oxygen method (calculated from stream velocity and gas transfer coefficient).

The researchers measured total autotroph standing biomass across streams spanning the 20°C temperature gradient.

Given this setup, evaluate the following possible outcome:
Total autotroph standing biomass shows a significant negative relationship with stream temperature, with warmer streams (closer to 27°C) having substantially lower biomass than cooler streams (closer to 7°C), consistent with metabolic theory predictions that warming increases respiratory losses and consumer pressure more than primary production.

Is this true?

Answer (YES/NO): NO